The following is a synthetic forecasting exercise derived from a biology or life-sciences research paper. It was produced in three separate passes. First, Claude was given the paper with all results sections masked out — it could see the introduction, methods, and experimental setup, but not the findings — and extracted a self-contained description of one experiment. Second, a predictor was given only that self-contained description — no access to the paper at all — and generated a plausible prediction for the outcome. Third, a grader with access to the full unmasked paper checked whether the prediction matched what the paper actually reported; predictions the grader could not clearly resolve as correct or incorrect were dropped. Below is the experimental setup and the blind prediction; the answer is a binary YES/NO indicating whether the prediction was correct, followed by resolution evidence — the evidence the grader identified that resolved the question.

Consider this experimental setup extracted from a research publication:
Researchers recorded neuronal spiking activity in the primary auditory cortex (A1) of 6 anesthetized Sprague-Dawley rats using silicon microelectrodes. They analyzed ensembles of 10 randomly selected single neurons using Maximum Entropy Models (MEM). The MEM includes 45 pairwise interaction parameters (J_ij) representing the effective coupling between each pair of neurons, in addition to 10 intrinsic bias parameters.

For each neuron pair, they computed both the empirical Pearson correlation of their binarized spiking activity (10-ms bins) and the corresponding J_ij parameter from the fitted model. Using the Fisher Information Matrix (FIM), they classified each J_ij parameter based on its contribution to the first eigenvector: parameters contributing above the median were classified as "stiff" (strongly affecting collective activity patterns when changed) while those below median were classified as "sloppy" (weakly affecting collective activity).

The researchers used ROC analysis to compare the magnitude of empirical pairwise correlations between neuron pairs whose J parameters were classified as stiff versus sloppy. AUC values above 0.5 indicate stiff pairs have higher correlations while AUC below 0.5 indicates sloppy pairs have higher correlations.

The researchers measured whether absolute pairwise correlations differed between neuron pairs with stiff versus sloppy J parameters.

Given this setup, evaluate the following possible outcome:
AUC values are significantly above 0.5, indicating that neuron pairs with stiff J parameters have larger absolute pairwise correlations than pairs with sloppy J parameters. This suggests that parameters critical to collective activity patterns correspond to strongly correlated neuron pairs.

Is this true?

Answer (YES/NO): YES